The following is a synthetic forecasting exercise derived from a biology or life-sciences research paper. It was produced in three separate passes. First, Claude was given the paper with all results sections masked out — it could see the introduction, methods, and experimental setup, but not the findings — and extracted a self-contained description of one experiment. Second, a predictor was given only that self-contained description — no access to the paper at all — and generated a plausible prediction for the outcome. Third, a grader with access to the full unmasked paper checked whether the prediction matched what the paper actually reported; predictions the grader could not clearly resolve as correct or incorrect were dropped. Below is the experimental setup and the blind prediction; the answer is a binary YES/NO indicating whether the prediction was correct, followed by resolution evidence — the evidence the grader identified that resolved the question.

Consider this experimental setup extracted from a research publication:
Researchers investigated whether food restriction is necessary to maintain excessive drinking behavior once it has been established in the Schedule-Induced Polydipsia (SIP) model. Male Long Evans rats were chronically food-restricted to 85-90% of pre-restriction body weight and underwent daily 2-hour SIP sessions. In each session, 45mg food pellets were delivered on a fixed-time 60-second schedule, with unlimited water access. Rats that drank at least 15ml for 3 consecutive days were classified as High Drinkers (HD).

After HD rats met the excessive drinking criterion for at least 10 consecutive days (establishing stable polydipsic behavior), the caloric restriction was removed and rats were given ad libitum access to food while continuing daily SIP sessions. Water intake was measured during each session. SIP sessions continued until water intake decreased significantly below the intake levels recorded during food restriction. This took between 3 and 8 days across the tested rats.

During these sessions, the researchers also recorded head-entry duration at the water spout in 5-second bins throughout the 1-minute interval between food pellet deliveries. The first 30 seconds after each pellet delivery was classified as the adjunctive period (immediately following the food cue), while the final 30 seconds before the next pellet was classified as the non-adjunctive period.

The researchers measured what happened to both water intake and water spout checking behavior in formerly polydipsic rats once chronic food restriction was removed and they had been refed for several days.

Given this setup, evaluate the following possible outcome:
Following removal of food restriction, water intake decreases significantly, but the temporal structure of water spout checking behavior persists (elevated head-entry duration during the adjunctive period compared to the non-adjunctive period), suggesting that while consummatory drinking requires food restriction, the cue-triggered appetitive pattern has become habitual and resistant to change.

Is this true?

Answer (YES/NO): YES